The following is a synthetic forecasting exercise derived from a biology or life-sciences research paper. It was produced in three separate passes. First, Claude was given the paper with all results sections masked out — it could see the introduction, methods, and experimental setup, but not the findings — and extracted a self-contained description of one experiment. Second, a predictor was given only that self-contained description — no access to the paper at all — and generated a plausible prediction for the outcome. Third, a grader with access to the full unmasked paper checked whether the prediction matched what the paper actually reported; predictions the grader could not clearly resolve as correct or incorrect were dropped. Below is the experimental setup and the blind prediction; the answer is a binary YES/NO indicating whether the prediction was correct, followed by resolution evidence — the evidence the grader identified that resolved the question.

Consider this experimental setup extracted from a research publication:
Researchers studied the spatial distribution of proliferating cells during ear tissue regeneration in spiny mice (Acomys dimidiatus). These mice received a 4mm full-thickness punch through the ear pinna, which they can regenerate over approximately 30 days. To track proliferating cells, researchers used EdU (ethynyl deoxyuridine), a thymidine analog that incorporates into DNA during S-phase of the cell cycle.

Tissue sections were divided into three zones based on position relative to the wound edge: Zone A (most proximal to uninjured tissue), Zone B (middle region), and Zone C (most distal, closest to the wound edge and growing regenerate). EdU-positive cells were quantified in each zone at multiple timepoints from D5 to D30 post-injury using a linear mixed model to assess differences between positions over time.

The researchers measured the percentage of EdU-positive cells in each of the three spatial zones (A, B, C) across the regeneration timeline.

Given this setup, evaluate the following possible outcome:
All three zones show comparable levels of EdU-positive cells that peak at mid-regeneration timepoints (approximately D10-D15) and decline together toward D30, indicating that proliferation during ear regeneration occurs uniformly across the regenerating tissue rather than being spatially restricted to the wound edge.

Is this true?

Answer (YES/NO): NO